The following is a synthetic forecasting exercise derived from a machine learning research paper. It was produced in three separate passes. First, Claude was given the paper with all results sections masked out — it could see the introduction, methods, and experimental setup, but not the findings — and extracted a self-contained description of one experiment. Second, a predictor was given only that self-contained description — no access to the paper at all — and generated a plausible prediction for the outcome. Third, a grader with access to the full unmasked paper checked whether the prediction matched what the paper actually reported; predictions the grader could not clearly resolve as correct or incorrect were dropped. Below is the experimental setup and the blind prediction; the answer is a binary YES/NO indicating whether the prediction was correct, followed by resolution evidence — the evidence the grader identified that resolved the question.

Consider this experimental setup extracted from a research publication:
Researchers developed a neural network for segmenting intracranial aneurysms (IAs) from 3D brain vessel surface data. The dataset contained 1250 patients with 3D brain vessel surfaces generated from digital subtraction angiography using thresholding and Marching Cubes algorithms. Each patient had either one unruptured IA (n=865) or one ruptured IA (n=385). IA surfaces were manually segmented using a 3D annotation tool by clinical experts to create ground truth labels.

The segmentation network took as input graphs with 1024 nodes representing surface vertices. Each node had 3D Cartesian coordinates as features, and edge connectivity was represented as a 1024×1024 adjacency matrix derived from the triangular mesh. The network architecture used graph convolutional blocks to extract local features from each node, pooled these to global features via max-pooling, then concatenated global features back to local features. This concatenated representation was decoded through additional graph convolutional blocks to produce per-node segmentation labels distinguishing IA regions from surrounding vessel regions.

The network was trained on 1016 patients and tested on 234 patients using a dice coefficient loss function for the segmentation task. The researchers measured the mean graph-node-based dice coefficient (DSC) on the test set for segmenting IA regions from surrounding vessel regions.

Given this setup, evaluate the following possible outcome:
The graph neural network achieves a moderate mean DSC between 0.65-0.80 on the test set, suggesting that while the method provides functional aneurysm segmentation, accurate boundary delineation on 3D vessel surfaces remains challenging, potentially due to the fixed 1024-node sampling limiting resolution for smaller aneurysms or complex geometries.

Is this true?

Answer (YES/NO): NO